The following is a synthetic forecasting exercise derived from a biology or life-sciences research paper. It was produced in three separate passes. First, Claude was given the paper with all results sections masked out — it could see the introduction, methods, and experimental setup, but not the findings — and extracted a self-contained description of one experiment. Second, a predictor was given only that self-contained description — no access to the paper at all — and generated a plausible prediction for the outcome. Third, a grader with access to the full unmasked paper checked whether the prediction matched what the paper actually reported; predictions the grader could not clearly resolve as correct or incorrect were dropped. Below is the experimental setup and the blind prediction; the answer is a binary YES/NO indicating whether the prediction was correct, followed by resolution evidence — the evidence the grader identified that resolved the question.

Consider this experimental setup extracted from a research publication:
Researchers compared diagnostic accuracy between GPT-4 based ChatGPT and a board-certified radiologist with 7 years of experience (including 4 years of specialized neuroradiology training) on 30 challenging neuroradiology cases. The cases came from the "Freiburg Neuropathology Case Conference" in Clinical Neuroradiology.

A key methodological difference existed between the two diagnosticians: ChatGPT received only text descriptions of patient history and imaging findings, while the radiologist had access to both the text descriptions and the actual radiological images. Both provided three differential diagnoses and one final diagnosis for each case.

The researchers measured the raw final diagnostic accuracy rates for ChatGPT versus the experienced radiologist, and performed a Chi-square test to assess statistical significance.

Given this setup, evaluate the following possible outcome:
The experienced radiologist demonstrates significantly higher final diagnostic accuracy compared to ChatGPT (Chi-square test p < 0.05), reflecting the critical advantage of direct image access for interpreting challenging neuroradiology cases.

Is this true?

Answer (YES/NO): NO